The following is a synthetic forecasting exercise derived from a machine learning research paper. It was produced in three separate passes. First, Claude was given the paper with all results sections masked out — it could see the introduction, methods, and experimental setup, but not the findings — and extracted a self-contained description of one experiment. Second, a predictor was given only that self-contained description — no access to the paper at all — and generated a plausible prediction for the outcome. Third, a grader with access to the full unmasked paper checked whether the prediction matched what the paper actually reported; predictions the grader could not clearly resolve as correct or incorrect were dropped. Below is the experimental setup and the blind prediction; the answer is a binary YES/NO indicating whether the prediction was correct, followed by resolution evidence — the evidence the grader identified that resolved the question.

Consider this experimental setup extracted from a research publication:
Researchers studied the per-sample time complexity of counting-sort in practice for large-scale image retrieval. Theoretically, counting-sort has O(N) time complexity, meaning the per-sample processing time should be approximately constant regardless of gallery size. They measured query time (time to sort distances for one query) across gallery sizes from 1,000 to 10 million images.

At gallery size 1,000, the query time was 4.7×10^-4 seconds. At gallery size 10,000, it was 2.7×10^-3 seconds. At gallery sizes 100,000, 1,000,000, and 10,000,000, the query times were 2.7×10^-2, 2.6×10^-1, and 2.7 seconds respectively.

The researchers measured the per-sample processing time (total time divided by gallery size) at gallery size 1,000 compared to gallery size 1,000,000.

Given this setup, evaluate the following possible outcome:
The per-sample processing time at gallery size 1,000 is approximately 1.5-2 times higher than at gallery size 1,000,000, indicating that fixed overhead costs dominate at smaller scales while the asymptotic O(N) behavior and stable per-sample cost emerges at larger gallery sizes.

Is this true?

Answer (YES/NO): YES